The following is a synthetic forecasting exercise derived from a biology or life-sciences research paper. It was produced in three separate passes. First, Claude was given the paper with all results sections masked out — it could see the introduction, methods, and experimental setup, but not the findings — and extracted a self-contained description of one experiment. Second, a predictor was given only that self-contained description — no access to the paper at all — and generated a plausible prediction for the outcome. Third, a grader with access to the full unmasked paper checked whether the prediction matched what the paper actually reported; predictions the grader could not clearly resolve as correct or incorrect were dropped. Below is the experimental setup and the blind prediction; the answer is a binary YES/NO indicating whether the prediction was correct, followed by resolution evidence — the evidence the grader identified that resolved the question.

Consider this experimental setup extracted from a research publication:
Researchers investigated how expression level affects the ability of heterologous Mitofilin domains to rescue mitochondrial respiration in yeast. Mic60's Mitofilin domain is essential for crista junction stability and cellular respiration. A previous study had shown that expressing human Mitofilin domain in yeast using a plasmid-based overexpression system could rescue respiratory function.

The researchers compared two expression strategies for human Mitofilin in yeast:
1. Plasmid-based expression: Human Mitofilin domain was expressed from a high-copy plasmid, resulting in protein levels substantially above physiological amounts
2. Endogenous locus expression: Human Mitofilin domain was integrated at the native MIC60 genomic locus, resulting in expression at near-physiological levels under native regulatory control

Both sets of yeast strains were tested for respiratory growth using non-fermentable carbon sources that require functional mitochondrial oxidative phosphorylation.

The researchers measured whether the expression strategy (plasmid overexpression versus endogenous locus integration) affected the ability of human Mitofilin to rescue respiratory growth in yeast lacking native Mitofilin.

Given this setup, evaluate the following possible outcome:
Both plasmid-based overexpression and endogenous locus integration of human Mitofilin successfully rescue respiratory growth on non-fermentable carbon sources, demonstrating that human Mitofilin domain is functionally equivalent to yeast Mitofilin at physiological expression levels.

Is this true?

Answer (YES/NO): NO